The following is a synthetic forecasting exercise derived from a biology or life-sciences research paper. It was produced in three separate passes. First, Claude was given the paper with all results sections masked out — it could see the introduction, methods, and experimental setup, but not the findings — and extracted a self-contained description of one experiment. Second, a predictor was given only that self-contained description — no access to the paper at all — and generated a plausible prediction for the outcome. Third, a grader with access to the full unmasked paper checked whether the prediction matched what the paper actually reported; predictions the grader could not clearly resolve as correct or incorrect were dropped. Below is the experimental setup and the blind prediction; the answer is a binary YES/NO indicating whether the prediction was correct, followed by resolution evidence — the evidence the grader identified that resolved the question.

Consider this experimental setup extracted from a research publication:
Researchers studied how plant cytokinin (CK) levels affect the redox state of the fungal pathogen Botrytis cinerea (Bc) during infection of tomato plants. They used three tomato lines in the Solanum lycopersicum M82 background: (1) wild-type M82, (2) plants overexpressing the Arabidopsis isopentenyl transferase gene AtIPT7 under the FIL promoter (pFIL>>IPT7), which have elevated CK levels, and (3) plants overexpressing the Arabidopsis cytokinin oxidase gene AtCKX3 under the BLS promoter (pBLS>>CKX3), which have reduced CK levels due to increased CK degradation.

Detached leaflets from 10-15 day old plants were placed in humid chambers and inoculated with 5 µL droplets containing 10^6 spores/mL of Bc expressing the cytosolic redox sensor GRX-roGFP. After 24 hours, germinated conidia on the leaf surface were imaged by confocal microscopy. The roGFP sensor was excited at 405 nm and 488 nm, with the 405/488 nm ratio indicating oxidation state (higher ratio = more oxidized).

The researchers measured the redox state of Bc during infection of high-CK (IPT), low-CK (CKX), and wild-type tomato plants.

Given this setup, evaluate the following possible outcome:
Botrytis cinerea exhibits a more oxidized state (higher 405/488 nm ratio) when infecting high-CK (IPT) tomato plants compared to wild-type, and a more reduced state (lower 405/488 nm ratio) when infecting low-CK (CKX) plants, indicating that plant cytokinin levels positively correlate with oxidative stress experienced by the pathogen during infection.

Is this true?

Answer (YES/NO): YES